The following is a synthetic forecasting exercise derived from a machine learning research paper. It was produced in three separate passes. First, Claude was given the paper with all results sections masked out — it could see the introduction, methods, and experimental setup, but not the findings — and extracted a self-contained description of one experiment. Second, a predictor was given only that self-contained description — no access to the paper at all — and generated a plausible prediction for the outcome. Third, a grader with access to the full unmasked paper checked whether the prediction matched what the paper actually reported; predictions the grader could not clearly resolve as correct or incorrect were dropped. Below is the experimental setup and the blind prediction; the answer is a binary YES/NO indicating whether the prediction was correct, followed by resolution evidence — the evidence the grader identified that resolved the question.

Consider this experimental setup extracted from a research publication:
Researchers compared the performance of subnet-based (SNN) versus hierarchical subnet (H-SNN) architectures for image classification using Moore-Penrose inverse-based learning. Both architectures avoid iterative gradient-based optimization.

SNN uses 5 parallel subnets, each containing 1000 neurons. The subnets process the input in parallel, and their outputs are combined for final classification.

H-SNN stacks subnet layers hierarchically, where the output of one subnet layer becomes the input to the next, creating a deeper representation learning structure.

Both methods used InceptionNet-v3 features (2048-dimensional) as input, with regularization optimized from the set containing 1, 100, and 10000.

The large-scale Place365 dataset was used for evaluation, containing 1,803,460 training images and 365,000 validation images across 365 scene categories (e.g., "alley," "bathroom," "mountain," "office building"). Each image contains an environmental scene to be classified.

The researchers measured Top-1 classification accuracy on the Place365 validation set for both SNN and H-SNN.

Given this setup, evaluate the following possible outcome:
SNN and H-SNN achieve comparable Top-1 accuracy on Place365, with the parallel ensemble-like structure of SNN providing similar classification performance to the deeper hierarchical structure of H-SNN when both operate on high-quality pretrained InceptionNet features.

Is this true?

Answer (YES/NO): YES